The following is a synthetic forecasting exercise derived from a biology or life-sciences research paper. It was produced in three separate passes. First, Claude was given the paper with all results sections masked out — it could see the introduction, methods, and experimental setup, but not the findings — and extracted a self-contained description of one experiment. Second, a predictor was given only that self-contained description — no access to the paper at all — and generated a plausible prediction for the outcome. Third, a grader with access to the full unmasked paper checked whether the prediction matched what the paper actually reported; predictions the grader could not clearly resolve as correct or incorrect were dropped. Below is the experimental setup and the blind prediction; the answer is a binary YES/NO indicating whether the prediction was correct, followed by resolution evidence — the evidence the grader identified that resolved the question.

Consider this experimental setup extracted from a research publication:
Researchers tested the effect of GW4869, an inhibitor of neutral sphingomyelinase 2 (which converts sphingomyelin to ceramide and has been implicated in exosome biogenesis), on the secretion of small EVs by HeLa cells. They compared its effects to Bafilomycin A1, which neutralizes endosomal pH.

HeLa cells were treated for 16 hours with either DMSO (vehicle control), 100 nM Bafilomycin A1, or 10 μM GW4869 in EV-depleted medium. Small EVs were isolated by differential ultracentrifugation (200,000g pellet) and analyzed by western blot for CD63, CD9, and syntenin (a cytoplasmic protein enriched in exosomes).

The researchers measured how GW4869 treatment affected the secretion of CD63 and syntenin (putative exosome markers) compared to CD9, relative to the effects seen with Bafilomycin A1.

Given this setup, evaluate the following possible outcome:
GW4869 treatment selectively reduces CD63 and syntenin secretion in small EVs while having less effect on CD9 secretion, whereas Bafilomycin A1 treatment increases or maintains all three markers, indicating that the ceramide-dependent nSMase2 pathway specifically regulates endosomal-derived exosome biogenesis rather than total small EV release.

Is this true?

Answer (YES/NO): NO